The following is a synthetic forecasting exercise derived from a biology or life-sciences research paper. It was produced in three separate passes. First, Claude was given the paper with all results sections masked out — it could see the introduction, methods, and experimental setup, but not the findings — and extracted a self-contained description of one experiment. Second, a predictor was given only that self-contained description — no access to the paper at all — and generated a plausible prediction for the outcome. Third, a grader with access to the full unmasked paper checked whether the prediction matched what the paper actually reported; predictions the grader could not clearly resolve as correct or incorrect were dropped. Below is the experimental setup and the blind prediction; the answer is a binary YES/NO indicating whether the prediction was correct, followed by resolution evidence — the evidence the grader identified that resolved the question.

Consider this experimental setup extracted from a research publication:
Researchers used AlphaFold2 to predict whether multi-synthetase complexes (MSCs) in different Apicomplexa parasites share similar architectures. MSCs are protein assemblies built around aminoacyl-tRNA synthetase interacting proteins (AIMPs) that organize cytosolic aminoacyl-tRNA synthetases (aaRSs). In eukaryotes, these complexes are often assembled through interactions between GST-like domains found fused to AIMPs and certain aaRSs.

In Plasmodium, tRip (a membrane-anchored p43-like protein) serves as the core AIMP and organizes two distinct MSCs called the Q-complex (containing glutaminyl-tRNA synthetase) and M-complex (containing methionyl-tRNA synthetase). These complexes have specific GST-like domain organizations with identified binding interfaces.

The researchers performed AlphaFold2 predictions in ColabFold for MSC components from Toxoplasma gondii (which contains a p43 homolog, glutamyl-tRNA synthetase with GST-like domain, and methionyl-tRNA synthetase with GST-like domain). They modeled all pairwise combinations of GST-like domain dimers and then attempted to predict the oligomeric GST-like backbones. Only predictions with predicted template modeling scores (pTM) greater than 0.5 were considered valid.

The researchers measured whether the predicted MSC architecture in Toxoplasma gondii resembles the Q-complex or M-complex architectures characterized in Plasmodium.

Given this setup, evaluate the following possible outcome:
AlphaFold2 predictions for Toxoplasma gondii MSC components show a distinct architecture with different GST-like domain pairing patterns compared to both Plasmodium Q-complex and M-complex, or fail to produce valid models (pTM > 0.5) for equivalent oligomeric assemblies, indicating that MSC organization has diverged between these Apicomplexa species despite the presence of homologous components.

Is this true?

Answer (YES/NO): YES